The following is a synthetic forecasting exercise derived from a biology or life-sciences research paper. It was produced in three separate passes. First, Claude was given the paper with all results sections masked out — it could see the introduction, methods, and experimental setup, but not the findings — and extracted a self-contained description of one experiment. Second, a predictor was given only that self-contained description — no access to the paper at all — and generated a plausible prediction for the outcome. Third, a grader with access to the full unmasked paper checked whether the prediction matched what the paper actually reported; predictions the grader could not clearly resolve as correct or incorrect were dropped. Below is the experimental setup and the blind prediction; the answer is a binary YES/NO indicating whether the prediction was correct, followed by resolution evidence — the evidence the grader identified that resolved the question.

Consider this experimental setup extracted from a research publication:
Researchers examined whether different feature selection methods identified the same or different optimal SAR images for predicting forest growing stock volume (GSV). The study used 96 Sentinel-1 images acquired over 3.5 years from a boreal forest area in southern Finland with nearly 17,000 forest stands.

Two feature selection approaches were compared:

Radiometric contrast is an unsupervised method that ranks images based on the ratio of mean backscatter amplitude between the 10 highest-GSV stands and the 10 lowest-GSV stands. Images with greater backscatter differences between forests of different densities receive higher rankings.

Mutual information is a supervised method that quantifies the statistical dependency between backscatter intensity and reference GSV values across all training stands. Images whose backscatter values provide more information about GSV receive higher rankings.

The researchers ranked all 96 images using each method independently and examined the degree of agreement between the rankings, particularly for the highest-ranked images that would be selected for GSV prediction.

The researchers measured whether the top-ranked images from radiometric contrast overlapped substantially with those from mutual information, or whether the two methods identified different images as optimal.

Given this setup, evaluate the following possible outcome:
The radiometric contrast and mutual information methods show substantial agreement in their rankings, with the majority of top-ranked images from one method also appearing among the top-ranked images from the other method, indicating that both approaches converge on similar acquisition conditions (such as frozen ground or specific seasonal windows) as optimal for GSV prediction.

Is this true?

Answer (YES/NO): NO